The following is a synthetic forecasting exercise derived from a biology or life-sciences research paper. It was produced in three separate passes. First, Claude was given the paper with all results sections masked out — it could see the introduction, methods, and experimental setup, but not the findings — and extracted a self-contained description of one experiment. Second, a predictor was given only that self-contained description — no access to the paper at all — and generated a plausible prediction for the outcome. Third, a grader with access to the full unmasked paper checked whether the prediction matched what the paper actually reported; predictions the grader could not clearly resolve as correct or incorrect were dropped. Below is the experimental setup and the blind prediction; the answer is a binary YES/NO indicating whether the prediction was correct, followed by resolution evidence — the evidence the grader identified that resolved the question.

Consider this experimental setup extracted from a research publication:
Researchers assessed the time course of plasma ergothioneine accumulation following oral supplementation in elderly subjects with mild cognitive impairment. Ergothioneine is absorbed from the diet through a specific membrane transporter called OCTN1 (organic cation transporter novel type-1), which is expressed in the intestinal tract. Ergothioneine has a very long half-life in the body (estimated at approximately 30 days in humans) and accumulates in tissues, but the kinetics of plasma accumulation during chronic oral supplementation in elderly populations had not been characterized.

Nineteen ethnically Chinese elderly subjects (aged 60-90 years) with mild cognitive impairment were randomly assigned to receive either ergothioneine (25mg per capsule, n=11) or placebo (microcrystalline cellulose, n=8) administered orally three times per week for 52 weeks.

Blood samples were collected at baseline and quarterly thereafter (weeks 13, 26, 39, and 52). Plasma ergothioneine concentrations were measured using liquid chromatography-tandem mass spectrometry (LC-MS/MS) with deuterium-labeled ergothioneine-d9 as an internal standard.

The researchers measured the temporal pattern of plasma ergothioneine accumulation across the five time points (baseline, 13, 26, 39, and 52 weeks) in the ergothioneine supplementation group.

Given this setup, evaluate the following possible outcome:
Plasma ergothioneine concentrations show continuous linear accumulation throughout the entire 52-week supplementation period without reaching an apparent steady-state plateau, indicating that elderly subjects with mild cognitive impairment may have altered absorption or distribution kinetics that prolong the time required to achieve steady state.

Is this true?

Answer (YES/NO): YES